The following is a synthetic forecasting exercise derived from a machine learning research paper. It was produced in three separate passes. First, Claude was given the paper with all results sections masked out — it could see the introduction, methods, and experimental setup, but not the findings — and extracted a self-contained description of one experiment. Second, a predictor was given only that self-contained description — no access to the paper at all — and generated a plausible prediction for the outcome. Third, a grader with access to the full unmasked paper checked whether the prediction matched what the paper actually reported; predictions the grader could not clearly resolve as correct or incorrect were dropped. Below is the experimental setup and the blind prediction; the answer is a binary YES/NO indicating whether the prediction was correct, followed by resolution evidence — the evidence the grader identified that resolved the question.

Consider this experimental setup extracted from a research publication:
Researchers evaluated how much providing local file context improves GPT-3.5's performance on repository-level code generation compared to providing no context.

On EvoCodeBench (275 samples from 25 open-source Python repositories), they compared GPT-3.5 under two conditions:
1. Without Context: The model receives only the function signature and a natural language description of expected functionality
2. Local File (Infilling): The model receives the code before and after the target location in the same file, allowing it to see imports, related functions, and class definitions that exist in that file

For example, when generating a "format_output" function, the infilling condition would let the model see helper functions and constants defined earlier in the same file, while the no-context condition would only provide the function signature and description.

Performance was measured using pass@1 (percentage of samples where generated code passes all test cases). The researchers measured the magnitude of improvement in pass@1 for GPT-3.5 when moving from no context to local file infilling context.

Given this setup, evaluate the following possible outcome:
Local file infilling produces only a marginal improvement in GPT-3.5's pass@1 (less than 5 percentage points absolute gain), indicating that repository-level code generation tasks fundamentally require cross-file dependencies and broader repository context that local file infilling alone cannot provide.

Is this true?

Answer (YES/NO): NO